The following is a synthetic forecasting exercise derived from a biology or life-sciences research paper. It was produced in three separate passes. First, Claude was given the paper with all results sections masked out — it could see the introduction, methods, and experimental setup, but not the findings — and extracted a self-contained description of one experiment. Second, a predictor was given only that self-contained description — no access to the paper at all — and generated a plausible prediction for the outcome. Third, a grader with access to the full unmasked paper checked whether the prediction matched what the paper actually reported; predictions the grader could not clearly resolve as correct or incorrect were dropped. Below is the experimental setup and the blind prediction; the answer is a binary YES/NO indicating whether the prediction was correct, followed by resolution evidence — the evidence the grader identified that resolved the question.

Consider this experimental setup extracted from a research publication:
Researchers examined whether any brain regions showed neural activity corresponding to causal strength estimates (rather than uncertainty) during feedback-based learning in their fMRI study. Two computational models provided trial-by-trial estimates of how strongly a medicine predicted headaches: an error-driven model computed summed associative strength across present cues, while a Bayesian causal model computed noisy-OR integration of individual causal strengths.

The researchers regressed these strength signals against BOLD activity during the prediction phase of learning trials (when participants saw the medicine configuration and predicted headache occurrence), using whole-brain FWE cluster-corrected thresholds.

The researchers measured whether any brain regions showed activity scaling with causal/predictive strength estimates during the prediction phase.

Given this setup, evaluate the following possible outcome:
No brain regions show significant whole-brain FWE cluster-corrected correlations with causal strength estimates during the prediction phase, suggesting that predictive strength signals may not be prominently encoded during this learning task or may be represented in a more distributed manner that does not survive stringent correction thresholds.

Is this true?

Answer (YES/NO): NO